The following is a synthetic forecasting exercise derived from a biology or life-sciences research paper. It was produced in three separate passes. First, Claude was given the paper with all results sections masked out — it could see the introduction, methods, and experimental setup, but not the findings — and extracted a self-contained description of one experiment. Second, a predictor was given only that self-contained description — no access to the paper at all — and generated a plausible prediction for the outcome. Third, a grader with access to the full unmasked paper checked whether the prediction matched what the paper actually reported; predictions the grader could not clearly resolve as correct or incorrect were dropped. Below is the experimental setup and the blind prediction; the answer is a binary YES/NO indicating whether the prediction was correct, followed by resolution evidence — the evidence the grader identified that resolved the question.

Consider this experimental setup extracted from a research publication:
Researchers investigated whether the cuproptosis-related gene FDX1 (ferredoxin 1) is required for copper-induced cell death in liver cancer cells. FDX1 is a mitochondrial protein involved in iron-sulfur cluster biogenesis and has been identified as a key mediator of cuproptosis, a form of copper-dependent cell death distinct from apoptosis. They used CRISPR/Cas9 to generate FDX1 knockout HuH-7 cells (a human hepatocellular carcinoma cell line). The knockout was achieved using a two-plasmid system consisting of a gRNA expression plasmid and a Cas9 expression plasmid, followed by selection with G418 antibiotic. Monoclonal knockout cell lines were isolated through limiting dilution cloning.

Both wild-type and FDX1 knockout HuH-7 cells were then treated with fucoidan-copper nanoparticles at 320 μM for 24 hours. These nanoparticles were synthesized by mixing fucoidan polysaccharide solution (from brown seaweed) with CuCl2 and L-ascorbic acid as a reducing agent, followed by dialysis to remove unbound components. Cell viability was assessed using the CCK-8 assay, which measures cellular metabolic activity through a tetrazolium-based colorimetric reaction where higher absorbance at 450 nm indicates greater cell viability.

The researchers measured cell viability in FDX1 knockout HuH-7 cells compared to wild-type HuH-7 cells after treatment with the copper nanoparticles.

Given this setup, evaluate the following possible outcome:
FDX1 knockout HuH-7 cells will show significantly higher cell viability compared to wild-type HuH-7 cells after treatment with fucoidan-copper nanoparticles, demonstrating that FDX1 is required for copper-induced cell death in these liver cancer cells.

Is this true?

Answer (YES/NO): YES